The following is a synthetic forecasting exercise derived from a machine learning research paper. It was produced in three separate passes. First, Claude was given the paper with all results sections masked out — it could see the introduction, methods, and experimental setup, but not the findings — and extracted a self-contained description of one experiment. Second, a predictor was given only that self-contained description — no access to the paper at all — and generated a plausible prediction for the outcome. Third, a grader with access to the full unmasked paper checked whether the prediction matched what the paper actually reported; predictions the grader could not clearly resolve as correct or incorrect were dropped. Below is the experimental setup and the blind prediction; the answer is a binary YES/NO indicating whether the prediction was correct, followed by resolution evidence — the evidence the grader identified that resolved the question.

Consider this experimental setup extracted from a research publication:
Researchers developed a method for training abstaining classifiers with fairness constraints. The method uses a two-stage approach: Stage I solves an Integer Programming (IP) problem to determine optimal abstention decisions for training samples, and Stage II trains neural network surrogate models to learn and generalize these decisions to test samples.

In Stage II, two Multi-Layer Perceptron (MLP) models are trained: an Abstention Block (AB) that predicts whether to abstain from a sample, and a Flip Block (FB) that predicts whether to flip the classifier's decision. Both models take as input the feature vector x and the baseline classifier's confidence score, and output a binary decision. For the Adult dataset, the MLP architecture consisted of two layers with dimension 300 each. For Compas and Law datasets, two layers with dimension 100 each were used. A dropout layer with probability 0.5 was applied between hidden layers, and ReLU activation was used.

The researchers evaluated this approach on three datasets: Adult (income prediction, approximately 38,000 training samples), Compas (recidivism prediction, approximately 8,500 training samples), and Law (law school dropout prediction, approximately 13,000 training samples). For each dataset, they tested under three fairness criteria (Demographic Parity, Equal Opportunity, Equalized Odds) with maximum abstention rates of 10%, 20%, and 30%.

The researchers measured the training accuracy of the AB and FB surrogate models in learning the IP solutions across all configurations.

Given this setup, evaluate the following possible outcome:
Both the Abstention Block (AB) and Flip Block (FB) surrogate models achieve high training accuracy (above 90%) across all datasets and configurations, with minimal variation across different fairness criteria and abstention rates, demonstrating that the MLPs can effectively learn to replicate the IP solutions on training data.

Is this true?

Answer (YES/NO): NO